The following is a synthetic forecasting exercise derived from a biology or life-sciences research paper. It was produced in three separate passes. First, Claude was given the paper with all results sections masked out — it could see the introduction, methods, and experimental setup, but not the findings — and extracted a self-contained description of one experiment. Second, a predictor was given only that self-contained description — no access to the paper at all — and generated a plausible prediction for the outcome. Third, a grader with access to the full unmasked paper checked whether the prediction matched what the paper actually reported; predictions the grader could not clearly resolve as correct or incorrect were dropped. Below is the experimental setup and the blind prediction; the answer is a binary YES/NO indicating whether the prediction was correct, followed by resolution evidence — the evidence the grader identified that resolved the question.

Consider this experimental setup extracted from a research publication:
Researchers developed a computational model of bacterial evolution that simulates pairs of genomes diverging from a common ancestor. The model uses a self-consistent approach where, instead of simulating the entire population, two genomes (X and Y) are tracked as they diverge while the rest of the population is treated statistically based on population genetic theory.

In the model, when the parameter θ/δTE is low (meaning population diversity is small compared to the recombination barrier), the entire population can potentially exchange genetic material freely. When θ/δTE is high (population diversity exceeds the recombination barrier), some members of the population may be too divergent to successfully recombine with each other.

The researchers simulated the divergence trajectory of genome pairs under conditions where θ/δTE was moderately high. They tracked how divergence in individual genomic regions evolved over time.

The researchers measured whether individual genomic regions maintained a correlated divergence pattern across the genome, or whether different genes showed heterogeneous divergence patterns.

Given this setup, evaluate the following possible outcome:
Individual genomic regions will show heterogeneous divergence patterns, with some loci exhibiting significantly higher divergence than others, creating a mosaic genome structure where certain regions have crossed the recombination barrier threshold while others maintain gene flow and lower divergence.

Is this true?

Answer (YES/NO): YES